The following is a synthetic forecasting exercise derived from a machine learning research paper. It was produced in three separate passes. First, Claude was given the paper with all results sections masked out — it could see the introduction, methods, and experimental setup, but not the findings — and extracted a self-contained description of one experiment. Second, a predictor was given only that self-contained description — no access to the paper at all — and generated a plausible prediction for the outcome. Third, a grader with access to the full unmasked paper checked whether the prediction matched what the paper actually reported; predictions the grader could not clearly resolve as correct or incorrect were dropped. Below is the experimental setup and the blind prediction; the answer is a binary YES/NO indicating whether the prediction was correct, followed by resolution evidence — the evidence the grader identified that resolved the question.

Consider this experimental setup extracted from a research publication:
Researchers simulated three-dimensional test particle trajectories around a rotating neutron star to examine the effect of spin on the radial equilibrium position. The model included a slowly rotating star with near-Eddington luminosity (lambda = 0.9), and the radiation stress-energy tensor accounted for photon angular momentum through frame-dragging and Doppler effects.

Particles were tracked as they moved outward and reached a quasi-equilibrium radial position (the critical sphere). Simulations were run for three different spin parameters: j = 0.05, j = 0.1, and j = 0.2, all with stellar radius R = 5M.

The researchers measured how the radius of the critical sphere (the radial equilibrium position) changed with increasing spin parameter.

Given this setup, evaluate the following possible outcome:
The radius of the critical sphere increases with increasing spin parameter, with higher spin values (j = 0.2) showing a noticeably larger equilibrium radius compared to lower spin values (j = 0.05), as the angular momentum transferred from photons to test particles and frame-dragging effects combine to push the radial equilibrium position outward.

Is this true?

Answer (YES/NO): YES